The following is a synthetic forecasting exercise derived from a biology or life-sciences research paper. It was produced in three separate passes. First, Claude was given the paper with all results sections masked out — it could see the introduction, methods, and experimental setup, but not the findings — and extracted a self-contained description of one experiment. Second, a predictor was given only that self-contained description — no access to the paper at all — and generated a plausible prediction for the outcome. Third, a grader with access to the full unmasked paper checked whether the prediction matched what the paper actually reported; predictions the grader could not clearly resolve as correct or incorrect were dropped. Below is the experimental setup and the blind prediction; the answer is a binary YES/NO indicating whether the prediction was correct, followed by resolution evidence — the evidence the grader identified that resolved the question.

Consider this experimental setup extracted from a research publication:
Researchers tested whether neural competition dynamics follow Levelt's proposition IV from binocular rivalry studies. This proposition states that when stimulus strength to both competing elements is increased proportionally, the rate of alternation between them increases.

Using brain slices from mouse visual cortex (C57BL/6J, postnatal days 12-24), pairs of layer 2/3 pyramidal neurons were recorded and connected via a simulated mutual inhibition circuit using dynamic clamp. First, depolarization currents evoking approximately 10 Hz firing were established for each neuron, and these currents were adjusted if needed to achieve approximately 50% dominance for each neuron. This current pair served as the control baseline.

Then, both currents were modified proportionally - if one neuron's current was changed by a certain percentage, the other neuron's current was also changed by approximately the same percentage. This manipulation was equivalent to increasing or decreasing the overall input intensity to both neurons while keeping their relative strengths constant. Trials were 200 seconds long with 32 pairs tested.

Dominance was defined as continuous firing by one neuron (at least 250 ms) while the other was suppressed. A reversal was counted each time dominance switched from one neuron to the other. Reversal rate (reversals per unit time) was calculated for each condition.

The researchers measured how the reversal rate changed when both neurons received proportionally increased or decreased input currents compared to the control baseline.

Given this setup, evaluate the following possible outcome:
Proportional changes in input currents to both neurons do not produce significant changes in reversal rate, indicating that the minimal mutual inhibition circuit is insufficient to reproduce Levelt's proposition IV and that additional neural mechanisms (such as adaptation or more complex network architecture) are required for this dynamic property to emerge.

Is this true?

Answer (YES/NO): NO